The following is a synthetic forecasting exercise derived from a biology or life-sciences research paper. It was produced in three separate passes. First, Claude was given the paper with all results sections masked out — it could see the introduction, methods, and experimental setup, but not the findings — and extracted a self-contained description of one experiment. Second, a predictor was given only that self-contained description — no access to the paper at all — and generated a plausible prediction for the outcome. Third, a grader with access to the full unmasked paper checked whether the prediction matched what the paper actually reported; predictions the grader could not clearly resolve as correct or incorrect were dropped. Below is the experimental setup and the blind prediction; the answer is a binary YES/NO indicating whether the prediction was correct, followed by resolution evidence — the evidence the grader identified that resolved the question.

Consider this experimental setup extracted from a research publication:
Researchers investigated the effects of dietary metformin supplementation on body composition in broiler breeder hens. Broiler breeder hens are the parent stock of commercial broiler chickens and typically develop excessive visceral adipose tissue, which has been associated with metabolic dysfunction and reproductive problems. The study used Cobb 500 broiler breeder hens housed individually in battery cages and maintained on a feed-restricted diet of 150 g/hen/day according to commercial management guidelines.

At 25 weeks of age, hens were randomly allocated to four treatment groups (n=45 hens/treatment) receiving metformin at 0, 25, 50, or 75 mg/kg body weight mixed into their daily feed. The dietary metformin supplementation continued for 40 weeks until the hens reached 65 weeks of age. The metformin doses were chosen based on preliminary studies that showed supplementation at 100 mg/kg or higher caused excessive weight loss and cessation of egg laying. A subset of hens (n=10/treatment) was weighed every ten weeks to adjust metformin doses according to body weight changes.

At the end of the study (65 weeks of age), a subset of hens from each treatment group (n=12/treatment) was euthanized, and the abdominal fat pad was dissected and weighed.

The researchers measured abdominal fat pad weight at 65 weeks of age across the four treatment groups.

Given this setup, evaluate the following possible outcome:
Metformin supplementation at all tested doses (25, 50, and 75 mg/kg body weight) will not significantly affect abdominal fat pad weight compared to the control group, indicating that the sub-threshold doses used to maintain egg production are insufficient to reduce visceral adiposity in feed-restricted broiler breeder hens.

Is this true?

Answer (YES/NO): NO